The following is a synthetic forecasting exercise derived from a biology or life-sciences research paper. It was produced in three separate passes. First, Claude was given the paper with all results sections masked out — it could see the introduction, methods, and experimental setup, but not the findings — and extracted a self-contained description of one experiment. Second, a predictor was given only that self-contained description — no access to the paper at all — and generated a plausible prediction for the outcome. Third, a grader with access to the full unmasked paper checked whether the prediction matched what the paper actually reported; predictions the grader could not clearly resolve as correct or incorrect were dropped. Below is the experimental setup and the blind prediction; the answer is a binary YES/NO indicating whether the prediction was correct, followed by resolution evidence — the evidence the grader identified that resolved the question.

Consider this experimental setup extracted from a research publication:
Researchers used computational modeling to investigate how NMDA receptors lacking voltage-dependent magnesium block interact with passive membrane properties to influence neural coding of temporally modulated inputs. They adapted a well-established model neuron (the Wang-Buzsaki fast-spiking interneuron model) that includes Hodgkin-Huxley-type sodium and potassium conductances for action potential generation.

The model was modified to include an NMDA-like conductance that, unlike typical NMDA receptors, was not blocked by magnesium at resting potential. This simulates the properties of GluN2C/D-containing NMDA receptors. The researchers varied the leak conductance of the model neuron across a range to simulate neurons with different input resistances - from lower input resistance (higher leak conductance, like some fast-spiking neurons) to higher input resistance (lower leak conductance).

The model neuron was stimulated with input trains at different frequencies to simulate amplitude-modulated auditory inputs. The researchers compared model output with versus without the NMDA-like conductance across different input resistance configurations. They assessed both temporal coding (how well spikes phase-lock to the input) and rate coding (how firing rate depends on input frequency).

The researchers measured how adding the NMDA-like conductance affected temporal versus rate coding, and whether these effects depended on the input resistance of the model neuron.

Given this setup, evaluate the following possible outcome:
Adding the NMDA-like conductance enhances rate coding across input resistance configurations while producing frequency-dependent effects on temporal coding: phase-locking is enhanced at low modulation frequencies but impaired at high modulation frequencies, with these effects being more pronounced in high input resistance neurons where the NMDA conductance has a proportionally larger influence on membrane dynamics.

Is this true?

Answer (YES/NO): NO